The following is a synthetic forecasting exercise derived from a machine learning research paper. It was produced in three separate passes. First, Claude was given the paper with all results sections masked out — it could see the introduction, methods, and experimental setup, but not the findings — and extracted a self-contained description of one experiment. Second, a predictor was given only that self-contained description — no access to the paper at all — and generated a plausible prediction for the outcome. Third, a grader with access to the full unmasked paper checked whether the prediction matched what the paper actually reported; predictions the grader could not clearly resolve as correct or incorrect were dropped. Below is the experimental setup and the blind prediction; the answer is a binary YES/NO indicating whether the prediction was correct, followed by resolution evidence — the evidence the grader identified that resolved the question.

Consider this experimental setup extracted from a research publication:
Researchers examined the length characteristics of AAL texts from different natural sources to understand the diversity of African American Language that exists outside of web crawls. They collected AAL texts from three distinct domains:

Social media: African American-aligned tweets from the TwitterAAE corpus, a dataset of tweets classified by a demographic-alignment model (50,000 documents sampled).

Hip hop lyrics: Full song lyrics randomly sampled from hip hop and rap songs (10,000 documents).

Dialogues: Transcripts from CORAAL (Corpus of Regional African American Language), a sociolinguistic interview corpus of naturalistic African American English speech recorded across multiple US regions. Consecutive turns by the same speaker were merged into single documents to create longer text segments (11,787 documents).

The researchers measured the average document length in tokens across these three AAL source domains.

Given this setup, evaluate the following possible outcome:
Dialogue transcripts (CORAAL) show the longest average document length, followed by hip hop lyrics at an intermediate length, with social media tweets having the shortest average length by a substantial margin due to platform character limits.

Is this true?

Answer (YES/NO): NO